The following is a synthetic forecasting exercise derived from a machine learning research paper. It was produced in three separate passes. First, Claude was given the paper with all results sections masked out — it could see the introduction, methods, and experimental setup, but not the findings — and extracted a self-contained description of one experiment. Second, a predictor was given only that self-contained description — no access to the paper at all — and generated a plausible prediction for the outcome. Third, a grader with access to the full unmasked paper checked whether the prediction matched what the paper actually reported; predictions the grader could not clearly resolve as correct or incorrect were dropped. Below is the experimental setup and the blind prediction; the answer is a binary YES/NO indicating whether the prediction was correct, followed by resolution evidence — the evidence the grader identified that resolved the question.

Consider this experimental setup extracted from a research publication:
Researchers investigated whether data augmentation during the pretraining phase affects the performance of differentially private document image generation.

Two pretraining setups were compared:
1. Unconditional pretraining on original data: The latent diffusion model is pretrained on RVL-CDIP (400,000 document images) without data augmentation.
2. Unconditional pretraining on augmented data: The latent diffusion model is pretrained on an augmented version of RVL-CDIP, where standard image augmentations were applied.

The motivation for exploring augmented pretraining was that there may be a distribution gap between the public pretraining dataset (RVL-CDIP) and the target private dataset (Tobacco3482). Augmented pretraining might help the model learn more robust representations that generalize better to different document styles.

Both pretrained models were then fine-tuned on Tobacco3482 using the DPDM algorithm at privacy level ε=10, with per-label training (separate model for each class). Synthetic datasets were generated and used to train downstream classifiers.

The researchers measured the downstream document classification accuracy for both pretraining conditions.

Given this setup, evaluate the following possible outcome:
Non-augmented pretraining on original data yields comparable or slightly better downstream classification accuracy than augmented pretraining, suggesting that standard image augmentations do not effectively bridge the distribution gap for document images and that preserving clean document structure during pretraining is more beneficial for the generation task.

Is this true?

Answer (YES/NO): YES